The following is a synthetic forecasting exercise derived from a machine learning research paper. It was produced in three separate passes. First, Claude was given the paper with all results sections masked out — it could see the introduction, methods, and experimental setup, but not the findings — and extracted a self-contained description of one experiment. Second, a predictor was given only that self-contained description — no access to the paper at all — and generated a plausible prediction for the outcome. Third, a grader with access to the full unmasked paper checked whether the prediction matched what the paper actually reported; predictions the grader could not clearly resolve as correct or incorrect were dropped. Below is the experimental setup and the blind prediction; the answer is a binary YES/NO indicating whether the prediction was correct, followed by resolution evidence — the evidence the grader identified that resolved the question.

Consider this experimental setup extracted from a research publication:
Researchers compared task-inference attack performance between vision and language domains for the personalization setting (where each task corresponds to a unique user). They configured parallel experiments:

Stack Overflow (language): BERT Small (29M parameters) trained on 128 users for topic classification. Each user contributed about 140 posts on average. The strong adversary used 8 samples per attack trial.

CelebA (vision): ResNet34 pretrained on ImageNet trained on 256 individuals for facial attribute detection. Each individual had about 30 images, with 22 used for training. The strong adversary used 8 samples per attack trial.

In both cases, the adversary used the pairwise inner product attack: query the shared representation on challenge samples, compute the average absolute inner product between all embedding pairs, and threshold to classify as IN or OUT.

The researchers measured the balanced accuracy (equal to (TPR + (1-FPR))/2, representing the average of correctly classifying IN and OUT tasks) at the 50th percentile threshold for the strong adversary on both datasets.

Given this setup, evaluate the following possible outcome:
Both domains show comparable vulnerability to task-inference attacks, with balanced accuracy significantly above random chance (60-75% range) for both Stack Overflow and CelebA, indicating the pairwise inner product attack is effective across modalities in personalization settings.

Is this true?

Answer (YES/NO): NO